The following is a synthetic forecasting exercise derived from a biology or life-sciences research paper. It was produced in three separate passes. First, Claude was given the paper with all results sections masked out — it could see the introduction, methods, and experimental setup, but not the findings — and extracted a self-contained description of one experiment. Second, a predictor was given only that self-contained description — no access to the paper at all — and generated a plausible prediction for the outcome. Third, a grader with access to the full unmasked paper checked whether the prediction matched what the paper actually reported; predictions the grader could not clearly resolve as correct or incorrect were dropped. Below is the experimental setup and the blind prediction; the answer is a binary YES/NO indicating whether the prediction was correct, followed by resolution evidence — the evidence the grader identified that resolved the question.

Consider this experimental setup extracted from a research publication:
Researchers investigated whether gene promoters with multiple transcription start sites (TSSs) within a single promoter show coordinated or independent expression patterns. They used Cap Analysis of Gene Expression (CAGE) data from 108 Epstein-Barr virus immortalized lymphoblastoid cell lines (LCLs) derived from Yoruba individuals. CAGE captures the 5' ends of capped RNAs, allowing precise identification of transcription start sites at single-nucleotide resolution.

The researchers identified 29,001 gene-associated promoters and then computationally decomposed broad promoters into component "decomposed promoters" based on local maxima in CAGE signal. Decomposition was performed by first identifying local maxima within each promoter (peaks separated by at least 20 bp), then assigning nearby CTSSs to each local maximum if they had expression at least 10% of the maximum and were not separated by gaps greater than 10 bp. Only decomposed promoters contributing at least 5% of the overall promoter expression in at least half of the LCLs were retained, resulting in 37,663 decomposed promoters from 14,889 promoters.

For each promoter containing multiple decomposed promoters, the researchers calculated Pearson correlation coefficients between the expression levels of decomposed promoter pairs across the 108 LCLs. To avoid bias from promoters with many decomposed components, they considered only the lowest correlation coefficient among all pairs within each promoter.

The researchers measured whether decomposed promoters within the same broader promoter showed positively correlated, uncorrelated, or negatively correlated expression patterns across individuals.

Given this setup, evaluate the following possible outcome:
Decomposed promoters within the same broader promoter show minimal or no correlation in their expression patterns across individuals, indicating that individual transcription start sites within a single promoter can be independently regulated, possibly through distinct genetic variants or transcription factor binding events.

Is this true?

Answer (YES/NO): NO